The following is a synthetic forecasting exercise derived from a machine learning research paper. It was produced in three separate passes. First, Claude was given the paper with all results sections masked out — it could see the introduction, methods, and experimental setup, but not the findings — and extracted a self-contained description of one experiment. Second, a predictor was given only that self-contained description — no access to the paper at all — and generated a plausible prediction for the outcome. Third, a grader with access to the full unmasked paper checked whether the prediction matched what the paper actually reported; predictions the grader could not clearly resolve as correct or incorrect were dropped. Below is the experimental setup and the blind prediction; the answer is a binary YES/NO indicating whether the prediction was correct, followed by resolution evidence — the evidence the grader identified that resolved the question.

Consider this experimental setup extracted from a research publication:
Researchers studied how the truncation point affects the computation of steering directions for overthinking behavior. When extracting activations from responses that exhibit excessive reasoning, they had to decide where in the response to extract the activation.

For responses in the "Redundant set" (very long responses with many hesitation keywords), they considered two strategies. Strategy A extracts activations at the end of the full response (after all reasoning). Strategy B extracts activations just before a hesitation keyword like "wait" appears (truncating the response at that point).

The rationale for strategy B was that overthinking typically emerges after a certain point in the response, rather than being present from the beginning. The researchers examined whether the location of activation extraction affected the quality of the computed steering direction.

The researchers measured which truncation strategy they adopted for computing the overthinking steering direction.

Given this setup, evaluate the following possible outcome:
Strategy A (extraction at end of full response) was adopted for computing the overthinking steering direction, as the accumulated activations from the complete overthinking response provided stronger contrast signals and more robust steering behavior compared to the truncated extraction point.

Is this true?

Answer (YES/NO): NO